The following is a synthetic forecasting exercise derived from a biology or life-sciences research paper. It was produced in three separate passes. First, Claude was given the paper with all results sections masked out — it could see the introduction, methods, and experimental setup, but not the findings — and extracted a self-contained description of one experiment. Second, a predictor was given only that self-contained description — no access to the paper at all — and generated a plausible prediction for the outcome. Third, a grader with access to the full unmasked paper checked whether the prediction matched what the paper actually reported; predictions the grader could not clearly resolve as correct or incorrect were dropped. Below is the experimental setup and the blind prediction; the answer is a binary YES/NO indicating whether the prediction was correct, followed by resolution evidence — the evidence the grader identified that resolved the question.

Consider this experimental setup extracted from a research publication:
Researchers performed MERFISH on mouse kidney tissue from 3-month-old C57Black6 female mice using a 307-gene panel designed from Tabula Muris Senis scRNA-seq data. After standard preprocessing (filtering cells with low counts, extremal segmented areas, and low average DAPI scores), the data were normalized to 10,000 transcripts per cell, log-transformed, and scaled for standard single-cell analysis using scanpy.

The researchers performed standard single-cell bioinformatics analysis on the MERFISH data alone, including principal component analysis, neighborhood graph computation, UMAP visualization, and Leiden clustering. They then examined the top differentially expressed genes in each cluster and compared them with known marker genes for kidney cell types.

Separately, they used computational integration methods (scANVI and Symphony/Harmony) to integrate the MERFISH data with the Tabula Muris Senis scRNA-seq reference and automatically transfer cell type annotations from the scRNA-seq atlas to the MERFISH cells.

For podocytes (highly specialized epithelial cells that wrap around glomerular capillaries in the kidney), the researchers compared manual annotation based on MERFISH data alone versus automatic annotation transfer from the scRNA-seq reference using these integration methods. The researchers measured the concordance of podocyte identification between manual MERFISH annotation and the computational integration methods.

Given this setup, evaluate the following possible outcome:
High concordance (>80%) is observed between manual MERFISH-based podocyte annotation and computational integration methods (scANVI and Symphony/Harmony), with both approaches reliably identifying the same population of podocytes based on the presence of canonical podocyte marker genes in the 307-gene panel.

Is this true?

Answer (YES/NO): NO